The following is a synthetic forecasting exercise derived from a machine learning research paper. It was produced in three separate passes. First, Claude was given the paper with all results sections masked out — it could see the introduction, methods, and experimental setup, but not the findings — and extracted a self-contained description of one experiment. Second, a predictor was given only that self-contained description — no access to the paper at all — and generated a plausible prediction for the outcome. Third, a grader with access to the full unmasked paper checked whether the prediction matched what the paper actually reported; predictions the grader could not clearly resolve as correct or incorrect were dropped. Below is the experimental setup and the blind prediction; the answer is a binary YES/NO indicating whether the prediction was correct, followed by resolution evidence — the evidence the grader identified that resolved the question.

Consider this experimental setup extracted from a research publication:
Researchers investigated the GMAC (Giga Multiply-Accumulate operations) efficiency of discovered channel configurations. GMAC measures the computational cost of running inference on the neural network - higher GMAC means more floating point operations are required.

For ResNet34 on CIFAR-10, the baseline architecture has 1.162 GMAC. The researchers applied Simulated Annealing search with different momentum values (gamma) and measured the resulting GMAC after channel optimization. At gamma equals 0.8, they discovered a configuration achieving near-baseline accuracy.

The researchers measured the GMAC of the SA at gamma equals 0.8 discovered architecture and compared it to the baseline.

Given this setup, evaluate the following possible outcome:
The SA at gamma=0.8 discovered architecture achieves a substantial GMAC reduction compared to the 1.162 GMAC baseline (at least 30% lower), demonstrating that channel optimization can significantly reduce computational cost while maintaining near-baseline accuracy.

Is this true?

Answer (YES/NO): NO